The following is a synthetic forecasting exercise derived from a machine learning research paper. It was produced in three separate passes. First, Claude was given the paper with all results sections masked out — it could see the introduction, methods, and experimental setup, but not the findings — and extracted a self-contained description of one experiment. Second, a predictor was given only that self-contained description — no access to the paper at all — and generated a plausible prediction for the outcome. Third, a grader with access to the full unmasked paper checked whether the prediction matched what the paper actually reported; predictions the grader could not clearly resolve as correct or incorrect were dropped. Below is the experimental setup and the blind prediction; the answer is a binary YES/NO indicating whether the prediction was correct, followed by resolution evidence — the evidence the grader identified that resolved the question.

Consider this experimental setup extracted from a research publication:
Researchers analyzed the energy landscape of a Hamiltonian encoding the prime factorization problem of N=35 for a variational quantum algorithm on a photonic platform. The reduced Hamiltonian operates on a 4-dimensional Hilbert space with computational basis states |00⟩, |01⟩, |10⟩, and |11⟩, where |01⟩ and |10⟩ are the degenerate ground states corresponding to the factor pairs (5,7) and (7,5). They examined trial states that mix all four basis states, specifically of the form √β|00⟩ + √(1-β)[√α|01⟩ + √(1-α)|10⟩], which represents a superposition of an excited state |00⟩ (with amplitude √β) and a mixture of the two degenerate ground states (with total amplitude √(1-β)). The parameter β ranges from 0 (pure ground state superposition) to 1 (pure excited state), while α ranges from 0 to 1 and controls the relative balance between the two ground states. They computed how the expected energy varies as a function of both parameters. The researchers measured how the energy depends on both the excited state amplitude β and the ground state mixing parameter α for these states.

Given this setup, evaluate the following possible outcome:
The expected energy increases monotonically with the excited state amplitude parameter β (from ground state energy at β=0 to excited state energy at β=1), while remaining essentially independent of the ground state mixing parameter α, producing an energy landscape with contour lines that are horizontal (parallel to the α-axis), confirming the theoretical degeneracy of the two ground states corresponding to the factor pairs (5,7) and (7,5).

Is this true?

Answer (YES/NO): YES